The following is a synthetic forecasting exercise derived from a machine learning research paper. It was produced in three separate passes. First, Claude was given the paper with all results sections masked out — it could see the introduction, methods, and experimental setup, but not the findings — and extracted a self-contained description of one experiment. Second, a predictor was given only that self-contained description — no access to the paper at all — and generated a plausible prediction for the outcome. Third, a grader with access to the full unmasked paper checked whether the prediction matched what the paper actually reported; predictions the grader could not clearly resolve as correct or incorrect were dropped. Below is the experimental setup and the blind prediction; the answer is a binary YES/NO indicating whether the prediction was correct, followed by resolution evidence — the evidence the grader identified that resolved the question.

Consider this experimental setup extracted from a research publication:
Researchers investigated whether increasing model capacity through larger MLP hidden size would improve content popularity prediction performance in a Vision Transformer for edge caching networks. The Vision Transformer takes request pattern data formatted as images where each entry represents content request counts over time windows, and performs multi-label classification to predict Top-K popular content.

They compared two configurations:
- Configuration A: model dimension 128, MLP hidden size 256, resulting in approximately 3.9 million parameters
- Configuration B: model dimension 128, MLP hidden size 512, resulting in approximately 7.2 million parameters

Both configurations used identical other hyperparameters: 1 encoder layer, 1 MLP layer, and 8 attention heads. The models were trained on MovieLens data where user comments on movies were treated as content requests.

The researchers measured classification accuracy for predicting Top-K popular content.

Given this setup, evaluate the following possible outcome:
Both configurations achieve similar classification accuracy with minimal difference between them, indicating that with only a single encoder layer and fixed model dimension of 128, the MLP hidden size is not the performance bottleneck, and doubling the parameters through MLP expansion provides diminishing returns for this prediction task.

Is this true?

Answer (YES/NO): NO